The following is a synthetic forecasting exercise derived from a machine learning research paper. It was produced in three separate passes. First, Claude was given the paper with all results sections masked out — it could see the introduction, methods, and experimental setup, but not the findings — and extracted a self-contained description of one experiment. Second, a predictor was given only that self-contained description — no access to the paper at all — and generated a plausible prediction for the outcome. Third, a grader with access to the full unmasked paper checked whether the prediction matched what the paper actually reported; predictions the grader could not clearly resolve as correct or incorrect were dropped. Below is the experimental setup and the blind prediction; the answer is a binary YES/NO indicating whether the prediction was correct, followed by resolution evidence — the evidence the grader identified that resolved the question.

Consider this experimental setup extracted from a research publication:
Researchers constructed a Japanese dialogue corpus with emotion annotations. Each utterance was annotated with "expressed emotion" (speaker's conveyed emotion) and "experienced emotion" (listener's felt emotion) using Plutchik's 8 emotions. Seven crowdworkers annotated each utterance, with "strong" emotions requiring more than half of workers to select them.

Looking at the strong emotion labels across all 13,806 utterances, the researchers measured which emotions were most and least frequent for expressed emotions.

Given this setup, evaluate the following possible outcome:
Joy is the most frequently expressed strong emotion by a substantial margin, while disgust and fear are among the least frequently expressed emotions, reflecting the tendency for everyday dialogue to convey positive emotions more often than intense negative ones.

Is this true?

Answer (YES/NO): NO